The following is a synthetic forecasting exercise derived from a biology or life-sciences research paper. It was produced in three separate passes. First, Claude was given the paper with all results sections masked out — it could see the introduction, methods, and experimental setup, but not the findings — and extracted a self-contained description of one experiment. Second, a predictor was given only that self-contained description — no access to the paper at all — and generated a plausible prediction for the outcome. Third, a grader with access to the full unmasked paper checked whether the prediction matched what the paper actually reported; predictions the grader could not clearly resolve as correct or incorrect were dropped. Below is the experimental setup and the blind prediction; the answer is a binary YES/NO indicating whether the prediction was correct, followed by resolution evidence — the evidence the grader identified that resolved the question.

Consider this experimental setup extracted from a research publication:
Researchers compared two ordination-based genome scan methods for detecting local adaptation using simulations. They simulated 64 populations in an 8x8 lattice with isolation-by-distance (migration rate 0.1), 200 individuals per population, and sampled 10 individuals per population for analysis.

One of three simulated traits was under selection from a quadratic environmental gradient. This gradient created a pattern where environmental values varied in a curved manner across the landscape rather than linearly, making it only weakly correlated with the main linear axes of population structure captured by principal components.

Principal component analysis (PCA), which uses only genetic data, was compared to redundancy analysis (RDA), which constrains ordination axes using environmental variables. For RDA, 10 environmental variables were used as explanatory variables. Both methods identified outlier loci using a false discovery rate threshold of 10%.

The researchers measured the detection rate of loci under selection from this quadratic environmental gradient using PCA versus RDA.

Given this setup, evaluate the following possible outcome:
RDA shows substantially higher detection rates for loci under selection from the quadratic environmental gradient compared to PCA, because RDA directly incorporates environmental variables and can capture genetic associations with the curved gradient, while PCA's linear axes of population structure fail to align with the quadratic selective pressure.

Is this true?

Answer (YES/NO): YES